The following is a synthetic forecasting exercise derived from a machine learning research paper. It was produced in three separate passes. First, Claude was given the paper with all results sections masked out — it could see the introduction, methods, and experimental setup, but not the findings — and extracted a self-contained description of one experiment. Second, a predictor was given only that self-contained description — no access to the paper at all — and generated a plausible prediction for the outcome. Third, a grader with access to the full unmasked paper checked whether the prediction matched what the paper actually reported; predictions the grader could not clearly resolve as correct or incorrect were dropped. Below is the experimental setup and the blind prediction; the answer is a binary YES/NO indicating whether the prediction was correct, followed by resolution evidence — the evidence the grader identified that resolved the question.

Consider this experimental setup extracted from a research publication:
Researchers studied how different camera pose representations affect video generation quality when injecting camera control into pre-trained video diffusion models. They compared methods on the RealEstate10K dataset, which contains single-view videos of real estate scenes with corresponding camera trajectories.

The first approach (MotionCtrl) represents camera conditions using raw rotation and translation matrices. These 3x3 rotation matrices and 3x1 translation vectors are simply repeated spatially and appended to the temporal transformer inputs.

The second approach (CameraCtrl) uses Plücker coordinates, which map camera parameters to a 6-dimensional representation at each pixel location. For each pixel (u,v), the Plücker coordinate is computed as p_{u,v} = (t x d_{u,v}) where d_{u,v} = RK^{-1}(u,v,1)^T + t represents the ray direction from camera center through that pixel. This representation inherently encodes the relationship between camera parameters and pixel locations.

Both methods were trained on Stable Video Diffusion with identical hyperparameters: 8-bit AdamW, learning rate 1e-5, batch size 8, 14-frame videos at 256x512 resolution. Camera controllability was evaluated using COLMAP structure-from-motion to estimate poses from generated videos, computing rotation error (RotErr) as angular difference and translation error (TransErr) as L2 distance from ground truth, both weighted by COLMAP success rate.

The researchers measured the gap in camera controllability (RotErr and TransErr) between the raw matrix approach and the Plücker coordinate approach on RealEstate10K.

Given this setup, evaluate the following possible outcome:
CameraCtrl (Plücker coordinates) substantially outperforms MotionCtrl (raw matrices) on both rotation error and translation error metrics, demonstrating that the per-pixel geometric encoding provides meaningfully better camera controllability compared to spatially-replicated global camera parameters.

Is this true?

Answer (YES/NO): NO